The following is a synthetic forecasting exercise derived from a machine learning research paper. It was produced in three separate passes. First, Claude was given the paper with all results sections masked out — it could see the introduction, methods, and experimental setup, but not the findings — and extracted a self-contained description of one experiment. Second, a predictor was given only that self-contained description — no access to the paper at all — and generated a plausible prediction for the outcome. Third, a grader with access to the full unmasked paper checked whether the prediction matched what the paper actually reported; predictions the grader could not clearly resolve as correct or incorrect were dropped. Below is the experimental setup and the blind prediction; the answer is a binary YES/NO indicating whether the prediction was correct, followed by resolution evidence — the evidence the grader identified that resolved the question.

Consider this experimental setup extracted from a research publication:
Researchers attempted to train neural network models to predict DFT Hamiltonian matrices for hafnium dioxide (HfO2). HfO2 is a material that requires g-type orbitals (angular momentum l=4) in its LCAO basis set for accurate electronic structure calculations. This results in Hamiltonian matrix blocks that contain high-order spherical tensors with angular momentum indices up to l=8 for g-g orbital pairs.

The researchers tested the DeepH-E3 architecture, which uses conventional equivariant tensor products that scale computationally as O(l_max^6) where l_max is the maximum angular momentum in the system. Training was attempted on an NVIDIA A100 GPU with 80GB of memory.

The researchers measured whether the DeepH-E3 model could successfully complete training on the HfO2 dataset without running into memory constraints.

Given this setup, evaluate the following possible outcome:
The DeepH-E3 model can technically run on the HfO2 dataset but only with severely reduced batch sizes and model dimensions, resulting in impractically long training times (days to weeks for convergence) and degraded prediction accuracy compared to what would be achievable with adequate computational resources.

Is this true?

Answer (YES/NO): NO